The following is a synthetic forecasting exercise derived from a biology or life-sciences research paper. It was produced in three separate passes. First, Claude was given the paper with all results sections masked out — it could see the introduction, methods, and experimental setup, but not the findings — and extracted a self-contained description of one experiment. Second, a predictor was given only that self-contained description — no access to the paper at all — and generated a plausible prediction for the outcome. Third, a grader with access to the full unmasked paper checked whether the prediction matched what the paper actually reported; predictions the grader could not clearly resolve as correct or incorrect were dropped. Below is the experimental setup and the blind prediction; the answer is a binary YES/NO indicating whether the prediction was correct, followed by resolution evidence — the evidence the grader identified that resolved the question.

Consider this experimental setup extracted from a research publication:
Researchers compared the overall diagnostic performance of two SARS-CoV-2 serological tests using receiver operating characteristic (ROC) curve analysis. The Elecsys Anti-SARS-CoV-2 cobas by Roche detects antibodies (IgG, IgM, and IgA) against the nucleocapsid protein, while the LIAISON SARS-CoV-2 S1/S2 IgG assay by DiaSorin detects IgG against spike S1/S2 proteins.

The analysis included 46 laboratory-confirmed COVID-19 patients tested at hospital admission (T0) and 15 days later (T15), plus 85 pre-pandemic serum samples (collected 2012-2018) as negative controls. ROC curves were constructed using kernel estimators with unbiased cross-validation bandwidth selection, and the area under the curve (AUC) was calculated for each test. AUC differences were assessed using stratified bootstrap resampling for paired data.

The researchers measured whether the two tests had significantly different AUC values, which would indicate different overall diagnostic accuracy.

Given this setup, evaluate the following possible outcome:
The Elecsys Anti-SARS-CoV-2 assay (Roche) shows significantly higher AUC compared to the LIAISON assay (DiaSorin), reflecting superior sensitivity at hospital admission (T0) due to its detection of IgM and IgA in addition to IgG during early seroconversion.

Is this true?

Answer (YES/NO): YES